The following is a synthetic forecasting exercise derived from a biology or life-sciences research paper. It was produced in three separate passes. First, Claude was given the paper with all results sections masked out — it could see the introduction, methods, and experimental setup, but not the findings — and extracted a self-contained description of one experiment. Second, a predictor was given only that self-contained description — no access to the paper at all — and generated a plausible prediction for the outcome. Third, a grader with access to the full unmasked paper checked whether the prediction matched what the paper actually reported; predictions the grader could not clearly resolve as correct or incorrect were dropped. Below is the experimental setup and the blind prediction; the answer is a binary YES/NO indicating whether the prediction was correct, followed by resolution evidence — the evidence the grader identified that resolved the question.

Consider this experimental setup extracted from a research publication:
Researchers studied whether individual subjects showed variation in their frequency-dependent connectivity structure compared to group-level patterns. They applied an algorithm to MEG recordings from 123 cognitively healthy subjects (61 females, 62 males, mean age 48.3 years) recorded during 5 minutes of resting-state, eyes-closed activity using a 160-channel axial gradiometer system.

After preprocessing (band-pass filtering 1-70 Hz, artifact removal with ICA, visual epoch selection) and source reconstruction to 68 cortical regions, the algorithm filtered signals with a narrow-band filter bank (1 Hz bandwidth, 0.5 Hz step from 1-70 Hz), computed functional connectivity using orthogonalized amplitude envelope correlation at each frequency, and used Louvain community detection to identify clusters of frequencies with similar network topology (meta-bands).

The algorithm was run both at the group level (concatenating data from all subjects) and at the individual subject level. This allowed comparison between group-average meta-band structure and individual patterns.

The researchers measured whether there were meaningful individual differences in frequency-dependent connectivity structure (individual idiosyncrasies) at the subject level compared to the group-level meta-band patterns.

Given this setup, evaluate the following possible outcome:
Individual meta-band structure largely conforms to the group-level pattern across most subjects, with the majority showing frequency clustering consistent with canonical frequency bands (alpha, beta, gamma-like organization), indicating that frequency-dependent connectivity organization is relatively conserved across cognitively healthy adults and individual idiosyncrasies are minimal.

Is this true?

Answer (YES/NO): NO